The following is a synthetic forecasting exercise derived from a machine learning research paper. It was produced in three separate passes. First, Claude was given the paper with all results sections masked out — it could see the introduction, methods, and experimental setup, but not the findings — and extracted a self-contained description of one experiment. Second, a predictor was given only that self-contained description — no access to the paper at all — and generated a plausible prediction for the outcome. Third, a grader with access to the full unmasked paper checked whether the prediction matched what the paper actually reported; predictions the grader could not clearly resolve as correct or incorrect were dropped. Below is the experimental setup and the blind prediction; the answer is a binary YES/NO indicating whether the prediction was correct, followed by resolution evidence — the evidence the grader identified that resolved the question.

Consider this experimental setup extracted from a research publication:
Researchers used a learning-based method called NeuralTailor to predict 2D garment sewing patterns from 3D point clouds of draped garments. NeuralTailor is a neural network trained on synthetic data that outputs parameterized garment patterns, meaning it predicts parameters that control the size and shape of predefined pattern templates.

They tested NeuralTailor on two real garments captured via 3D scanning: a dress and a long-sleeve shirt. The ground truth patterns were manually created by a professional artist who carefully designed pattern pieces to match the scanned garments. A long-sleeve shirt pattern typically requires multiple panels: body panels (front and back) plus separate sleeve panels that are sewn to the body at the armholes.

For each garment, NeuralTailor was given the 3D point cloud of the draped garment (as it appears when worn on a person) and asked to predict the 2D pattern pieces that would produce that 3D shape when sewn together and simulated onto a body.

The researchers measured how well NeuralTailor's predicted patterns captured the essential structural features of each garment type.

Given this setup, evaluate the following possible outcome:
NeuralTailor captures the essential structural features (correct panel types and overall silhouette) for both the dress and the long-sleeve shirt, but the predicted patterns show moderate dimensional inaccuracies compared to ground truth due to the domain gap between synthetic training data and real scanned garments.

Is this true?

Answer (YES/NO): NO